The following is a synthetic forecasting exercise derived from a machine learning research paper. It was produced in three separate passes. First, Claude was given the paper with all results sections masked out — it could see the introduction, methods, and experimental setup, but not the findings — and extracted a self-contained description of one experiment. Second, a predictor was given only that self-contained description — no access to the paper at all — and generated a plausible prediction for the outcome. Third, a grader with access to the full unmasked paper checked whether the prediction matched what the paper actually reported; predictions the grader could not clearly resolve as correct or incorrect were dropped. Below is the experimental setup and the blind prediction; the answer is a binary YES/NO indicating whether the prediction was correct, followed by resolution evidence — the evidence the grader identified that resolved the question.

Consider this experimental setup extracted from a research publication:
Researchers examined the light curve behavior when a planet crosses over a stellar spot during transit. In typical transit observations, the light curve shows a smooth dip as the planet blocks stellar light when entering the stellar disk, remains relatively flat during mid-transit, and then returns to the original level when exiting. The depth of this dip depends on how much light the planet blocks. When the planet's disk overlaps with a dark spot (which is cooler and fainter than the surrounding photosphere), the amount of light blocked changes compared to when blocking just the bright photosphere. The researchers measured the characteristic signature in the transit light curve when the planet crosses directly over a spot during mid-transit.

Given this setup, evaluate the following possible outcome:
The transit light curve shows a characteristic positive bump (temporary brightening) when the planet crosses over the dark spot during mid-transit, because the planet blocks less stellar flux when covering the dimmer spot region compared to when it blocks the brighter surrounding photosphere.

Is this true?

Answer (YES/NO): YES